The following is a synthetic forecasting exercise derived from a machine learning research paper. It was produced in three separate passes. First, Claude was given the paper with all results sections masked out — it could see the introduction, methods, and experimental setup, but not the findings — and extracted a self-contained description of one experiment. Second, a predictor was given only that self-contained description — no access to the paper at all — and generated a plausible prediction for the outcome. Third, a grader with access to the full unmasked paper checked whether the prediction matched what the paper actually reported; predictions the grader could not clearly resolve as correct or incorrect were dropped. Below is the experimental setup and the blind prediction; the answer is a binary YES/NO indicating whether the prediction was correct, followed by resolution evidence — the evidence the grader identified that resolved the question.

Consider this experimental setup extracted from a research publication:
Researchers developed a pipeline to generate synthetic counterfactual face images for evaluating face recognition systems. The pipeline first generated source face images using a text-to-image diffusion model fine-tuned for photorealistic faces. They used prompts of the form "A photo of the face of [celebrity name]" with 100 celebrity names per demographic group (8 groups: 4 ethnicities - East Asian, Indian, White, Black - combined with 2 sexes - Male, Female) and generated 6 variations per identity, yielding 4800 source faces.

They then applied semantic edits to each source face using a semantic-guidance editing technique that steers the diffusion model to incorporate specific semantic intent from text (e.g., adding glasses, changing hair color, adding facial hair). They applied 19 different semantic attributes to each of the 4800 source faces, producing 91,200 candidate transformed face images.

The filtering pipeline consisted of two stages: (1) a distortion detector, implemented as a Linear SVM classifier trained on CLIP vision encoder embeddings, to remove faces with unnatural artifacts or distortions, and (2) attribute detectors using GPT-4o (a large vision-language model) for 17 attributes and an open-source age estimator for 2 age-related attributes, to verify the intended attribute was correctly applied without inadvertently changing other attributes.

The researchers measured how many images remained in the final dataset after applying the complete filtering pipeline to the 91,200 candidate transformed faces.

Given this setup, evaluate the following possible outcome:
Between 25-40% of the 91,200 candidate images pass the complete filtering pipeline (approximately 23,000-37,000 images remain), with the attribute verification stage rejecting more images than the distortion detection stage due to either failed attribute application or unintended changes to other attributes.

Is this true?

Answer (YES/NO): NO